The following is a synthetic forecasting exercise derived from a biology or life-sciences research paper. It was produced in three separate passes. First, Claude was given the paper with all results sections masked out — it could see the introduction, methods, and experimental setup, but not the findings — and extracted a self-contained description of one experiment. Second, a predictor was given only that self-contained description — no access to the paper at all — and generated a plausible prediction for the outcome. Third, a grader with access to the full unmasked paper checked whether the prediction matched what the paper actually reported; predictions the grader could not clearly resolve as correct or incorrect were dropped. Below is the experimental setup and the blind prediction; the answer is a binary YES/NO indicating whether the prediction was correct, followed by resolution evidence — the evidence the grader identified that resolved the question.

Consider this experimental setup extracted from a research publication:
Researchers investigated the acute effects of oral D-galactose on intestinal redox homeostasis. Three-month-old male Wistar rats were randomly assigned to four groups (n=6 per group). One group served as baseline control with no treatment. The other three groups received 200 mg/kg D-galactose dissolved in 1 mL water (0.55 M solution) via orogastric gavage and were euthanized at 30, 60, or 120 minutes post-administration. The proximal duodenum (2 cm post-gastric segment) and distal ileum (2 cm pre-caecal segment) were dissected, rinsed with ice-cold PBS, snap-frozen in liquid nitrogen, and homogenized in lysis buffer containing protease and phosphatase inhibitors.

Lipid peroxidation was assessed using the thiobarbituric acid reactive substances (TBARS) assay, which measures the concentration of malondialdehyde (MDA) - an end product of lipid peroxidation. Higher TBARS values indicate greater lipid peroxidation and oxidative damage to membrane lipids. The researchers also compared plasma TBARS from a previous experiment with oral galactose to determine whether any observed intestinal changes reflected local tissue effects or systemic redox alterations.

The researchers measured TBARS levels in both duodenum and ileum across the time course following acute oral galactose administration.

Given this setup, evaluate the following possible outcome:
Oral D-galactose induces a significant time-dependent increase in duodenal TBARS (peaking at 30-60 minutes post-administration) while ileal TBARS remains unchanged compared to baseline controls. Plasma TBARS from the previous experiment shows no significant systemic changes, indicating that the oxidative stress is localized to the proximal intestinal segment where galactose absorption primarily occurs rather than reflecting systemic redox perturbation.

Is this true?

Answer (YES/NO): NO